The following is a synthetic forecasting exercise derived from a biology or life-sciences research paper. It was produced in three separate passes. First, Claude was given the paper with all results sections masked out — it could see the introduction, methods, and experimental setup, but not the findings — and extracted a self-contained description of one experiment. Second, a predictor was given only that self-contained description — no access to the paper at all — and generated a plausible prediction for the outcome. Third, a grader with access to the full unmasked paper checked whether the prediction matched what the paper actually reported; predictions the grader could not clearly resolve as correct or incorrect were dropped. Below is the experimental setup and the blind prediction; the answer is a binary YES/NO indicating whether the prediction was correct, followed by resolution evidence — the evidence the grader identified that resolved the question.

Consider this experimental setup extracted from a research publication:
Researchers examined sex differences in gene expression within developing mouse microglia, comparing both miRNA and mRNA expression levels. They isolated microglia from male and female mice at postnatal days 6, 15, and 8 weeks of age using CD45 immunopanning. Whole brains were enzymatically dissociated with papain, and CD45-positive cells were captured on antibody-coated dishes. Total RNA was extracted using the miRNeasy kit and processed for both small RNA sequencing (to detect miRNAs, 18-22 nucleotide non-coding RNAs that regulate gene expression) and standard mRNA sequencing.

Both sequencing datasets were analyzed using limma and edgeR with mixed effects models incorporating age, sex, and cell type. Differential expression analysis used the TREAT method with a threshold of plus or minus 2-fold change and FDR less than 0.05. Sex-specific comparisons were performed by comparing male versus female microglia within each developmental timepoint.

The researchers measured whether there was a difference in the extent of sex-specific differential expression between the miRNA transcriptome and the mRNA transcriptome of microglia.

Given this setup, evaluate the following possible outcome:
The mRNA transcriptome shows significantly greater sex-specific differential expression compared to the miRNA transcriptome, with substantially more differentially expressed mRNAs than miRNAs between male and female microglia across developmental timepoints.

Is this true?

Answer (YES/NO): YES